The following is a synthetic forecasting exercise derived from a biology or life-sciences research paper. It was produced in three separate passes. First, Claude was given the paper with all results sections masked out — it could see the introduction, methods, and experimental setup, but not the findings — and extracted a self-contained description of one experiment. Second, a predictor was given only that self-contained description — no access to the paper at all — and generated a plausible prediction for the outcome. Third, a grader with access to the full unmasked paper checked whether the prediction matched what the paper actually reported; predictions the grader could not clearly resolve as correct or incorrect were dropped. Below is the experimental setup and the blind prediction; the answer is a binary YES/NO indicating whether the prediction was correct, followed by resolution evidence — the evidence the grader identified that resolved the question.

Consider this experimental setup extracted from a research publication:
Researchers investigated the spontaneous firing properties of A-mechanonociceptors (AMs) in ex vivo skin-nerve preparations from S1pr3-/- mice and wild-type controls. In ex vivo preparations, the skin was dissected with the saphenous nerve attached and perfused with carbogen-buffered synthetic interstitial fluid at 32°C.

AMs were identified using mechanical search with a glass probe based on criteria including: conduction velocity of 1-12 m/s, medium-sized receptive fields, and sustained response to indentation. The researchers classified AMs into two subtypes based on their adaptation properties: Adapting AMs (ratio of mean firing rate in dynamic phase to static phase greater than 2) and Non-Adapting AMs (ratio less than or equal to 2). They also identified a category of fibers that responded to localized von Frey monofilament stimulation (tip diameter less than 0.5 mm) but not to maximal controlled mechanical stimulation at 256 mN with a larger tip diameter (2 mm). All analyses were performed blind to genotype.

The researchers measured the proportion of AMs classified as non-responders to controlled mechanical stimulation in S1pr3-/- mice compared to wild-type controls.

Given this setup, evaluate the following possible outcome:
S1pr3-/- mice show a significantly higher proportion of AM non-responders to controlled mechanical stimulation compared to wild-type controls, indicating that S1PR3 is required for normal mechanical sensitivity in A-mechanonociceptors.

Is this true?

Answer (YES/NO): YES